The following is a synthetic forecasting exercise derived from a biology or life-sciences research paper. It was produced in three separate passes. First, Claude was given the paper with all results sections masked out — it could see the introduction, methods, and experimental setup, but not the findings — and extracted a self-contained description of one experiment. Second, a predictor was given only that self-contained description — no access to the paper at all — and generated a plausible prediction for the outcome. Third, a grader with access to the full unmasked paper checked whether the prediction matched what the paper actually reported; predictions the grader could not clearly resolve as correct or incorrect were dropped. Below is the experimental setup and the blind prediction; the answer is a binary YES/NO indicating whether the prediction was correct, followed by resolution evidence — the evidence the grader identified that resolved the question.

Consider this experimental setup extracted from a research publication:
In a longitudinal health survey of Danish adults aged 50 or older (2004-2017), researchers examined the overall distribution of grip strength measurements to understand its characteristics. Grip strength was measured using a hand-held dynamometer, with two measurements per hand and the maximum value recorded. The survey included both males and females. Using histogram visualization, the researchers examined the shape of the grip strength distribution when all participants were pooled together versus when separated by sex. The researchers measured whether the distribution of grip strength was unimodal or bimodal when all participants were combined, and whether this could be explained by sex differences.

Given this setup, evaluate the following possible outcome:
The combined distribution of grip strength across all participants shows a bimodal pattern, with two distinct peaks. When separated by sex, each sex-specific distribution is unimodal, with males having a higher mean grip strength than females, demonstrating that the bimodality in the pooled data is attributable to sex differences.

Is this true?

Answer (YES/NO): YES